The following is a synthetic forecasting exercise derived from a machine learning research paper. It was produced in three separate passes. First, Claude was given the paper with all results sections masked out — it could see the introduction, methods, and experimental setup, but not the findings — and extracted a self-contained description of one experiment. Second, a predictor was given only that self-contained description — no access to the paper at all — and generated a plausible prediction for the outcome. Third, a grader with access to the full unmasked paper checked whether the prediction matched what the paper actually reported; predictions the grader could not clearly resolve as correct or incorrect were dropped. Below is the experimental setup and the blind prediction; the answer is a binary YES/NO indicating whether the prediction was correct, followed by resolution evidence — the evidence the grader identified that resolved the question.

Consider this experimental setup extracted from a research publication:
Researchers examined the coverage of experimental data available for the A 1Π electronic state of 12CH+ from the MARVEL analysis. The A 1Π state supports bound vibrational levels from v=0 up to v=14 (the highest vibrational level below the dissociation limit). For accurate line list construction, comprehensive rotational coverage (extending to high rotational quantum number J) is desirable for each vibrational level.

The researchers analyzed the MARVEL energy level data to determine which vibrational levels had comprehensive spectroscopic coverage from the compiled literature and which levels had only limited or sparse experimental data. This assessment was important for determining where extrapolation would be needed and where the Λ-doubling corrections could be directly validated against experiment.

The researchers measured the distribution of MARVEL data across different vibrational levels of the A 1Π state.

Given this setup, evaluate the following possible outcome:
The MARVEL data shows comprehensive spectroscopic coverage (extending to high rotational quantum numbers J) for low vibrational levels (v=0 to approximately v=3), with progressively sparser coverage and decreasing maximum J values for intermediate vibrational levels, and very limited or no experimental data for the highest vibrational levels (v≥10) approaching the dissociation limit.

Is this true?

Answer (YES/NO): NO